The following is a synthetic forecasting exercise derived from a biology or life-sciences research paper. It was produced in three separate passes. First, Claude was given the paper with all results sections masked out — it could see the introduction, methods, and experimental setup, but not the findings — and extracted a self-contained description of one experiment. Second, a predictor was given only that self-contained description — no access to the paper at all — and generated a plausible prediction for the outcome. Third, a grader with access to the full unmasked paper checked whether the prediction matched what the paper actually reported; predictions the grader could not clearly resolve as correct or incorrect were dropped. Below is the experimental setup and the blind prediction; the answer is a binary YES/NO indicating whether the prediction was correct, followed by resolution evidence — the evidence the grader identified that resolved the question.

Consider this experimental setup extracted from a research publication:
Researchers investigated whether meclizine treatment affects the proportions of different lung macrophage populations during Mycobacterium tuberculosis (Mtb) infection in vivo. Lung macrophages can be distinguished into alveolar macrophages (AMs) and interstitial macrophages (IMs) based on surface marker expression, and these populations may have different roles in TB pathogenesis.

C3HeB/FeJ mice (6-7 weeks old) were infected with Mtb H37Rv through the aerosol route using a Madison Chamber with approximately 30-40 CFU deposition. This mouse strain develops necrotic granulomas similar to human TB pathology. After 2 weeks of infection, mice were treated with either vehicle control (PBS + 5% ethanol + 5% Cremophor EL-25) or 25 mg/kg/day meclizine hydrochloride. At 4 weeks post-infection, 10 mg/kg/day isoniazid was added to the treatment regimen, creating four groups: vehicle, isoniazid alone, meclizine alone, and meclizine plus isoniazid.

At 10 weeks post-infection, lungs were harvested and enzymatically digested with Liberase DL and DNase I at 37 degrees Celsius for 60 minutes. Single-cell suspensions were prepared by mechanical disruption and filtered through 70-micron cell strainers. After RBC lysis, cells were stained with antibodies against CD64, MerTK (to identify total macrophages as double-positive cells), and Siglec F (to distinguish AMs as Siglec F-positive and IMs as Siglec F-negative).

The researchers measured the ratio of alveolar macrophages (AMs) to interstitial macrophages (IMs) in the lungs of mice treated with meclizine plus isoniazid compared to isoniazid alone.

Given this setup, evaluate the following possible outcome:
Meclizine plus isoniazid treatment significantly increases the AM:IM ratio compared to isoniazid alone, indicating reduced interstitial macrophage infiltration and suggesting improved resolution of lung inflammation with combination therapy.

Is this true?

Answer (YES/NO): NO